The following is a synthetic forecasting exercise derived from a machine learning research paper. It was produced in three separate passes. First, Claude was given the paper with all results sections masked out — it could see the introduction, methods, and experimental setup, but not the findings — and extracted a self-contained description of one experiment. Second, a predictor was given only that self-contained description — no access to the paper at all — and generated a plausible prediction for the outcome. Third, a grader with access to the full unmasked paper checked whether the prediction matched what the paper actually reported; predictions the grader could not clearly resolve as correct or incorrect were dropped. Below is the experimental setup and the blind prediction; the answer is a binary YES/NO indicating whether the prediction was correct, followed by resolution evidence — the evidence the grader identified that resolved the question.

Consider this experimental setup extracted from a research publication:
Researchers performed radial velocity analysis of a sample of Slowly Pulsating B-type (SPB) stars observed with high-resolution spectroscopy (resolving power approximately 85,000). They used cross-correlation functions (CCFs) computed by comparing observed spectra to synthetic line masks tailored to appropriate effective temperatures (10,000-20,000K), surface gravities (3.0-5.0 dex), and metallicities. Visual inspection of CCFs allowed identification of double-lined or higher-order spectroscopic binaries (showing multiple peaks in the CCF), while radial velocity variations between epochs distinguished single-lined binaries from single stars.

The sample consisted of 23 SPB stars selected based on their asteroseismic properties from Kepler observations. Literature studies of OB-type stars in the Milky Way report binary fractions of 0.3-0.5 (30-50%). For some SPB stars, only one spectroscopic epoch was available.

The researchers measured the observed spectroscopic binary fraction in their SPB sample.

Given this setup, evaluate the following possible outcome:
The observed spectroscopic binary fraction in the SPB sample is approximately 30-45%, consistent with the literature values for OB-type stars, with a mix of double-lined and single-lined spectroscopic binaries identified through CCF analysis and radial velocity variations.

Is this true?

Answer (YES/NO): NO